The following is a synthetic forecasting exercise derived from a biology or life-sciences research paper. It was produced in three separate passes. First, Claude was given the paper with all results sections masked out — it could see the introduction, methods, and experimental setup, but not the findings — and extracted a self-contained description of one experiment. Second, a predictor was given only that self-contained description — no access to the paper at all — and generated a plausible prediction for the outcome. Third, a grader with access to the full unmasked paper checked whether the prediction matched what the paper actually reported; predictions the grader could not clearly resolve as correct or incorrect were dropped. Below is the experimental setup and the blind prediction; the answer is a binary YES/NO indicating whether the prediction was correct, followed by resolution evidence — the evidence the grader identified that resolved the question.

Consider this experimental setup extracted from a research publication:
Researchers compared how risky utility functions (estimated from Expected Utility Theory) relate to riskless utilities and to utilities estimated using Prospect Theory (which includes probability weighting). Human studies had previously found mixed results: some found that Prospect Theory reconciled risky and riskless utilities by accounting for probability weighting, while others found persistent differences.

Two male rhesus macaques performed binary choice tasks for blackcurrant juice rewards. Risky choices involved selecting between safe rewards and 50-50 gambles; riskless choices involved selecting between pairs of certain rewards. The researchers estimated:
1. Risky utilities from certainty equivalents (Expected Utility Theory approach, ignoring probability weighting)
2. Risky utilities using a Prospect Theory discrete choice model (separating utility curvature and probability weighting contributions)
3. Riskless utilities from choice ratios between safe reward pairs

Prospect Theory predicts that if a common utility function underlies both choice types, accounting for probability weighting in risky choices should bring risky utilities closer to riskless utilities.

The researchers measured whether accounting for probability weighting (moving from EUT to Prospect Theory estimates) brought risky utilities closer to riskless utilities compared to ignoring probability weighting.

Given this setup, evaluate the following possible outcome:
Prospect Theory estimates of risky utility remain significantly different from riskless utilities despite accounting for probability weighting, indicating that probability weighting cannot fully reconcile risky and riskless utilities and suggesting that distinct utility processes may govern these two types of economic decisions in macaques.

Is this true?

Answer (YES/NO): YES